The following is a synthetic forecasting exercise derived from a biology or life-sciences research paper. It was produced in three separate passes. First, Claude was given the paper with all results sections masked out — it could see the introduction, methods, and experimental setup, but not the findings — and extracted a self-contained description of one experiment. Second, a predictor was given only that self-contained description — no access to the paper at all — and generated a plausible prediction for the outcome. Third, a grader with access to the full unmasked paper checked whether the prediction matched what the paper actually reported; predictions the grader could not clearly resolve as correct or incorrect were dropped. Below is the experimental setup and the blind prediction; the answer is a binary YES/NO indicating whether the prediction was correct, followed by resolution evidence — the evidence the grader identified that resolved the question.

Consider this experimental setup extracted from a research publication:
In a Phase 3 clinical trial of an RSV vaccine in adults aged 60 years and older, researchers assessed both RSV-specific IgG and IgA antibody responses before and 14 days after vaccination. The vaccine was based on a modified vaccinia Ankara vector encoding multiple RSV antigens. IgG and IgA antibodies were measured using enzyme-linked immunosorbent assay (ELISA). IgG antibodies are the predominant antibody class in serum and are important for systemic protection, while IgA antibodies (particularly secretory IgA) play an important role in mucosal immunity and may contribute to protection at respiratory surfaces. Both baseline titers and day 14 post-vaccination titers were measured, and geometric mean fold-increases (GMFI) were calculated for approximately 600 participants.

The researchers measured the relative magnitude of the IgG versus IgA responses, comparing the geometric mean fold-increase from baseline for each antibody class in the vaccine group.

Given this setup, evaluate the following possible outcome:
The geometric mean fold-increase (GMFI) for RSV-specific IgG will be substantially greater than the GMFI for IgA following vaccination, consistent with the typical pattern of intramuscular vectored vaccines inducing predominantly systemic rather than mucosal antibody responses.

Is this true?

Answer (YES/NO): NO